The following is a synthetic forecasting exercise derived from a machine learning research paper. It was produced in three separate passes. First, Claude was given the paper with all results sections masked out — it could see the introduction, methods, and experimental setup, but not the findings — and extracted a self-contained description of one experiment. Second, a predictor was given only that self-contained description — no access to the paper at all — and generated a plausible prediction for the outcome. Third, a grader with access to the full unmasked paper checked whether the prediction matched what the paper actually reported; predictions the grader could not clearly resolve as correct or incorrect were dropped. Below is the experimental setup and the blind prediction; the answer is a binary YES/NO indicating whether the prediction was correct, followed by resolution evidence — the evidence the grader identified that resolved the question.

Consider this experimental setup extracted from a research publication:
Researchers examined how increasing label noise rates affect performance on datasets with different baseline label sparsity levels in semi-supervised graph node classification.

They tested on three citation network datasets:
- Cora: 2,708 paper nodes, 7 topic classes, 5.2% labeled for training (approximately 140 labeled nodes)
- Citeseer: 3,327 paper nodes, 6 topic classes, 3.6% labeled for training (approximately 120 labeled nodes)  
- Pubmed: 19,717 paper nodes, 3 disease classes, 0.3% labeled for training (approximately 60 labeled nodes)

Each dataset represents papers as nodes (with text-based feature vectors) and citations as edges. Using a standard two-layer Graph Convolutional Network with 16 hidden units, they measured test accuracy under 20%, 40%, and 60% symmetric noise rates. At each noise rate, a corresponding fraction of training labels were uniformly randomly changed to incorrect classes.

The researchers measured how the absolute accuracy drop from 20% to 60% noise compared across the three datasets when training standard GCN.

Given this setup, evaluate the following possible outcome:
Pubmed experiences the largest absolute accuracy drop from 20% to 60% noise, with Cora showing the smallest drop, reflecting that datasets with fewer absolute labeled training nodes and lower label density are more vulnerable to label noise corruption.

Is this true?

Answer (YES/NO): NO